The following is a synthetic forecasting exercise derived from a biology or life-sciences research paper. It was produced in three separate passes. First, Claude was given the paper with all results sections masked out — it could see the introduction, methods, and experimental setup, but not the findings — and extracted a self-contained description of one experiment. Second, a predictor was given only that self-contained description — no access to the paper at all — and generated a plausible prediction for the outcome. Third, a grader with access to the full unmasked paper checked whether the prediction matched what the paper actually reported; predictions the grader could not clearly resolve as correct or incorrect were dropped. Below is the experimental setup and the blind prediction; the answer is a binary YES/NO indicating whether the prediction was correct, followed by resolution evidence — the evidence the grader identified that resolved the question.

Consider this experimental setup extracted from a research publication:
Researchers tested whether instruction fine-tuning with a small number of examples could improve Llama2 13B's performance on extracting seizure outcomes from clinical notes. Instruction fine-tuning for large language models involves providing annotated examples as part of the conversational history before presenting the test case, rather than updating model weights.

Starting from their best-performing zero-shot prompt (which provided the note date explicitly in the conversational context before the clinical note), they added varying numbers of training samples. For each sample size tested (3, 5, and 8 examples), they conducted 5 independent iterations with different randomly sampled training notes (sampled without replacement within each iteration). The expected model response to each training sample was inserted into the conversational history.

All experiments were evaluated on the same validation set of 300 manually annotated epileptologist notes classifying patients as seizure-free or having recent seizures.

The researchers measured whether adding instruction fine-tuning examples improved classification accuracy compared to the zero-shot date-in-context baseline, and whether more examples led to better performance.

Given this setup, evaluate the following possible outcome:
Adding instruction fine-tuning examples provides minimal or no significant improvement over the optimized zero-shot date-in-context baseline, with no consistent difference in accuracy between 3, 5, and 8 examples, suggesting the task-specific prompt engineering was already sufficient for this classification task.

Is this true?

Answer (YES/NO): NO